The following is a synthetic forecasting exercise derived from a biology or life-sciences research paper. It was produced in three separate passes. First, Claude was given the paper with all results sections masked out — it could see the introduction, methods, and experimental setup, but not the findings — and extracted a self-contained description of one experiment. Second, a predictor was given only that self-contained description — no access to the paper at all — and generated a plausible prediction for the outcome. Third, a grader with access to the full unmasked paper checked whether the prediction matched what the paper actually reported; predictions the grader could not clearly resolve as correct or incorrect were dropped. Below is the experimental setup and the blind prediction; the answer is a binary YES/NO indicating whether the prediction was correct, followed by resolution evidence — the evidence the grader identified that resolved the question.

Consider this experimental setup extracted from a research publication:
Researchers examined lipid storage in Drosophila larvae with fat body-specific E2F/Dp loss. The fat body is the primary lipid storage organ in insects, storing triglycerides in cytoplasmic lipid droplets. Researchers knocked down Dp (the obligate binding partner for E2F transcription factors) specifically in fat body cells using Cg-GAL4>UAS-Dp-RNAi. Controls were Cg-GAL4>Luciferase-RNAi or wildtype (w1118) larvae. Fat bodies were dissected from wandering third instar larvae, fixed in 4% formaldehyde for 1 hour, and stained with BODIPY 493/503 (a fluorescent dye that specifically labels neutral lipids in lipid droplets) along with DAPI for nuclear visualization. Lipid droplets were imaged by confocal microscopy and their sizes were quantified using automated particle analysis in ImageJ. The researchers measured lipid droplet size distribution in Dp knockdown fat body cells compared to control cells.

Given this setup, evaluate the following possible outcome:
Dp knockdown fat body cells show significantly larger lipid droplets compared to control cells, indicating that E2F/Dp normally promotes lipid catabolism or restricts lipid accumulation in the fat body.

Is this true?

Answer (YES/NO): NO